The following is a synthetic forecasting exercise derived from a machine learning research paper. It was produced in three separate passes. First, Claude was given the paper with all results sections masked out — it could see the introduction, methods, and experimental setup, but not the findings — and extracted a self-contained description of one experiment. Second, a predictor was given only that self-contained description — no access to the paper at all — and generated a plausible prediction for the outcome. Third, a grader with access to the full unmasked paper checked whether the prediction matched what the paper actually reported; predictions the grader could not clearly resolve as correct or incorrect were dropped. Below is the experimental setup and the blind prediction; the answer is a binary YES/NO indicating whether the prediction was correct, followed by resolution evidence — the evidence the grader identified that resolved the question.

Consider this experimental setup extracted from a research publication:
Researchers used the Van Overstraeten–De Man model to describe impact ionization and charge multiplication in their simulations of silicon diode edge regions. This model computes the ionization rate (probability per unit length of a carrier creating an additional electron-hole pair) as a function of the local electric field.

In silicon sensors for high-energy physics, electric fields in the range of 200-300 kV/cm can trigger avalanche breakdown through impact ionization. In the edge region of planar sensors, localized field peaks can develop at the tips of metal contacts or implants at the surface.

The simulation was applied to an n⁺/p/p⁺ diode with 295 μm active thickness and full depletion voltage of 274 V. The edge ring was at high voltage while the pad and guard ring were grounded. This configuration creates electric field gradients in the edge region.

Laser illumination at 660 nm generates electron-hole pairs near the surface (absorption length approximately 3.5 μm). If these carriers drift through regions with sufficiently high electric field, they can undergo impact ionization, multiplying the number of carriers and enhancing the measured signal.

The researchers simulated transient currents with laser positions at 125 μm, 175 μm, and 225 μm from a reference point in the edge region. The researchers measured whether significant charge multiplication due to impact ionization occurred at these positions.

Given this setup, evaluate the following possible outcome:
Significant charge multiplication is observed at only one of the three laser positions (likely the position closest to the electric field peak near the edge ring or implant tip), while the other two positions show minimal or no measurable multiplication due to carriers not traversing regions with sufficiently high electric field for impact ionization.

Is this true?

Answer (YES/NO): NO